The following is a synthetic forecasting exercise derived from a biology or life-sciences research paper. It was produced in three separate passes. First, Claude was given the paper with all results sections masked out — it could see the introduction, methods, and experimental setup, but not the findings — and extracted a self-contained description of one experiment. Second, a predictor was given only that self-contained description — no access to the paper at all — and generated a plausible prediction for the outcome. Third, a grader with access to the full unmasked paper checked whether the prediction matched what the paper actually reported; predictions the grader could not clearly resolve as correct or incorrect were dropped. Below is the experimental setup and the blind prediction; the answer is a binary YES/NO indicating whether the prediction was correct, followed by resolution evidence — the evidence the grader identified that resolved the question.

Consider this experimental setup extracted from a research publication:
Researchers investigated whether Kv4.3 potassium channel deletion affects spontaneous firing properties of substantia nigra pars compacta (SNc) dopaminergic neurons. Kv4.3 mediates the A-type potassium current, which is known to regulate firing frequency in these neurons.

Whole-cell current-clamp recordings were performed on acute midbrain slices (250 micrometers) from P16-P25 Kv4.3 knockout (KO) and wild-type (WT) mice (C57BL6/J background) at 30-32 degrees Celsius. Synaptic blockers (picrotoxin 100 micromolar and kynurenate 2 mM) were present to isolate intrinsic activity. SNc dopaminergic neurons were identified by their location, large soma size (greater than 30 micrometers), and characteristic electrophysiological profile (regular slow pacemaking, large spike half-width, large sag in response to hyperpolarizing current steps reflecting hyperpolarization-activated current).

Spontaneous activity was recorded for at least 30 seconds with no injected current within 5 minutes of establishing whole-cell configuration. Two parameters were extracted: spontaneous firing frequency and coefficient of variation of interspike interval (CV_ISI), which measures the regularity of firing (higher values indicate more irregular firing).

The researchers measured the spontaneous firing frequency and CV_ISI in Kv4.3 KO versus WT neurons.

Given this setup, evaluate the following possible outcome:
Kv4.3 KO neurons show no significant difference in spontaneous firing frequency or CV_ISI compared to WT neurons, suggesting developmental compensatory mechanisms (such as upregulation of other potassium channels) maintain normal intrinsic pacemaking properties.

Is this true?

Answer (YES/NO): NO